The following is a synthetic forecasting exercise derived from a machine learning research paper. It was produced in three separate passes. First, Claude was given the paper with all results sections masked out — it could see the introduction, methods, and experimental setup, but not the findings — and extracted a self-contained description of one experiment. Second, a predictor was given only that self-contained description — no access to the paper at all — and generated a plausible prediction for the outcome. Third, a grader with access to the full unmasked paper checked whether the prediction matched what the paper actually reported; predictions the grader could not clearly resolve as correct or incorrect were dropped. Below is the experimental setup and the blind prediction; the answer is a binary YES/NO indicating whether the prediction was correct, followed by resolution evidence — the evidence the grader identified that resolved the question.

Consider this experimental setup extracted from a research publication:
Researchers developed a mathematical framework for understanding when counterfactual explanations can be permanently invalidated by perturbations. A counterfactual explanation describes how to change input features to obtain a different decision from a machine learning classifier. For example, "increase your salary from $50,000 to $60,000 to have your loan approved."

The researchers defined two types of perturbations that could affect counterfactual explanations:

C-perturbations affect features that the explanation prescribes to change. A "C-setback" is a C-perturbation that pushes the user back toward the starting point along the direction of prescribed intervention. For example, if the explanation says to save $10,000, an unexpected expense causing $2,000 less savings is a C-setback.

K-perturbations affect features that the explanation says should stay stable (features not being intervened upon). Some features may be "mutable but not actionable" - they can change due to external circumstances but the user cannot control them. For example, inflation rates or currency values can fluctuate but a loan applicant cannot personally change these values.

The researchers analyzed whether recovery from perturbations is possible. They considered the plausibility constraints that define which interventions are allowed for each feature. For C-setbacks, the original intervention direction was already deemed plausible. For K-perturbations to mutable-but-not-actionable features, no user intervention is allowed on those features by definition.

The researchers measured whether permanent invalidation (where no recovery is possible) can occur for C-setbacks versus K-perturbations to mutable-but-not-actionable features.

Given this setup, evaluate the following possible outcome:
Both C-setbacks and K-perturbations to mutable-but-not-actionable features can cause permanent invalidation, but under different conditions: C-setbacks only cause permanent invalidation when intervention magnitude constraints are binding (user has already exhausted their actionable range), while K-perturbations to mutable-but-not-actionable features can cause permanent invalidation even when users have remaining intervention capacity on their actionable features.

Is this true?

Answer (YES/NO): NO